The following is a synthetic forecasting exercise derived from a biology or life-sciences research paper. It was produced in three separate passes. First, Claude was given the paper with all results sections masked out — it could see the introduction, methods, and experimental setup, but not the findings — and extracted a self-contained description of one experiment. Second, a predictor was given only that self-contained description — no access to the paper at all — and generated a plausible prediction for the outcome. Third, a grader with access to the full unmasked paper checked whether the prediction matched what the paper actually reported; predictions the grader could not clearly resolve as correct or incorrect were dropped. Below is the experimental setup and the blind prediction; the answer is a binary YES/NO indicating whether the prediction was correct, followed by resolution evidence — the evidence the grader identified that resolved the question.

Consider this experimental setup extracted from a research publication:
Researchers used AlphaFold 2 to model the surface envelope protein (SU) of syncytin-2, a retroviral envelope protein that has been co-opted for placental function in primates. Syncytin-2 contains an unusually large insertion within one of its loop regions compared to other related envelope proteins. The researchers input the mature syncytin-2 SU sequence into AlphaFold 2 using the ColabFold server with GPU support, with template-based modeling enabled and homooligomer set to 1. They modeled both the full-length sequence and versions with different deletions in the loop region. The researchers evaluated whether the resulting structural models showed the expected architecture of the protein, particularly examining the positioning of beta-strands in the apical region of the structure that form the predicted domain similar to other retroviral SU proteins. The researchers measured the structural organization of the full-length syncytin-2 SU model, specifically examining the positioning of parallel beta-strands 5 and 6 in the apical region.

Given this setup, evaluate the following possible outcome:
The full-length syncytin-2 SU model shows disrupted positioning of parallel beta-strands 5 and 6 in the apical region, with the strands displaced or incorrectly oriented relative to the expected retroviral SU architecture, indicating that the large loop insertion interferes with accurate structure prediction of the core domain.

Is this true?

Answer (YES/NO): YES